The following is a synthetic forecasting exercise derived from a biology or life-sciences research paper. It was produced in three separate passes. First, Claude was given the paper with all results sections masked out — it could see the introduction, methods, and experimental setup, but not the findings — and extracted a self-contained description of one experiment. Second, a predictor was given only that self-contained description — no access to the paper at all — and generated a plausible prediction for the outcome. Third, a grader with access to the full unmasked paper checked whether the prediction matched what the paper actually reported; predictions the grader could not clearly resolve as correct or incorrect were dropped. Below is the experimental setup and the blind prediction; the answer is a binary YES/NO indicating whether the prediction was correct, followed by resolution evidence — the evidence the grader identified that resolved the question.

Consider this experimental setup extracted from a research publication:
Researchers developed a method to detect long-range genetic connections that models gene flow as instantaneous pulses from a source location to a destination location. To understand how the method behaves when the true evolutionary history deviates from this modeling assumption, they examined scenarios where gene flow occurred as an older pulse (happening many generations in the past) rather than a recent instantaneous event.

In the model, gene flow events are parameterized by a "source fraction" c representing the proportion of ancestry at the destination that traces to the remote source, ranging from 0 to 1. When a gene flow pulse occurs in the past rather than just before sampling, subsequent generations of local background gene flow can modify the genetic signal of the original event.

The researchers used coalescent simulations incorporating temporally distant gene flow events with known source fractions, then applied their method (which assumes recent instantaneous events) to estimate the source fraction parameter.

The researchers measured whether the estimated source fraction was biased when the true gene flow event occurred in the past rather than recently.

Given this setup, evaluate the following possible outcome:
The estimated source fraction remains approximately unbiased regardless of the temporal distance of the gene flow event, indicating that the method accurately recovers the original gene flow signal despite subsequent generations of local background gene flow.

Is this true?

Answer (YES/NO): NO